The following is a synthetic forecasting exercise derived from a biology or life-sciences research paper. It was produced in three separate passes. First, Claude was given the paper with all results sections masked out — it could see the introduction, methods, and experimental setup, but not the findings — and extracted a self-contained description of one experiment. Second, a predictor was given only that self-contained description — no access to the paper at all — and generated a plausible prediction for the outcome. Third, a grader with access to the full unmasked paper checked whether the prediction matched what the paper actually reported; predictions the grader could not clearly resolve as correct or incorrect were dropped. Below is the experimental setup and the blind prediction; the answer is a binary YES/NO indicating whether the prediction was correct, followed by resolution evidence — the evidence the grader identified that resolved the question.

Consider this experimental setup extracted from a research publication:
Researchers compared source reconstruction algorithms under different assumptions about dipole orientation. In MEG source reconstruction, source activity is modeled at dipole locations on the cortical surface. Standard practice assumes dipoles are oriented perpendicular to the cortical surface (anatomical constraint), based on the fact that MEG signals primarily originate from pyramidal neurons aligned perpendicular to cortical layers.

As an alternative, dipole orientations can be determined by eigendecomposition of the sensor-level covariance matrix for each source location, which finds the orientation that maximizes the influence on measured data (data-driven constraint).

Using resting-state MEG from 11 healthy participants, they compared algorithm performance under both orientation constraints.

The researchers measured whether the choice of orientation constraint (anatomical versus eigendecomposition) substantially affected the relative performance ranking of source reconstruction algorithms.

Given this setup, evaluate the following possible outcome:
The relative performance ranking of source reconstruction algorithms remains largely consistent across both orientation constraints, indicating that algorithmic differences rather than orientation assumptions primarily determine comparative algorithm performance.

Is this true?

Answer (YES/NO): YES